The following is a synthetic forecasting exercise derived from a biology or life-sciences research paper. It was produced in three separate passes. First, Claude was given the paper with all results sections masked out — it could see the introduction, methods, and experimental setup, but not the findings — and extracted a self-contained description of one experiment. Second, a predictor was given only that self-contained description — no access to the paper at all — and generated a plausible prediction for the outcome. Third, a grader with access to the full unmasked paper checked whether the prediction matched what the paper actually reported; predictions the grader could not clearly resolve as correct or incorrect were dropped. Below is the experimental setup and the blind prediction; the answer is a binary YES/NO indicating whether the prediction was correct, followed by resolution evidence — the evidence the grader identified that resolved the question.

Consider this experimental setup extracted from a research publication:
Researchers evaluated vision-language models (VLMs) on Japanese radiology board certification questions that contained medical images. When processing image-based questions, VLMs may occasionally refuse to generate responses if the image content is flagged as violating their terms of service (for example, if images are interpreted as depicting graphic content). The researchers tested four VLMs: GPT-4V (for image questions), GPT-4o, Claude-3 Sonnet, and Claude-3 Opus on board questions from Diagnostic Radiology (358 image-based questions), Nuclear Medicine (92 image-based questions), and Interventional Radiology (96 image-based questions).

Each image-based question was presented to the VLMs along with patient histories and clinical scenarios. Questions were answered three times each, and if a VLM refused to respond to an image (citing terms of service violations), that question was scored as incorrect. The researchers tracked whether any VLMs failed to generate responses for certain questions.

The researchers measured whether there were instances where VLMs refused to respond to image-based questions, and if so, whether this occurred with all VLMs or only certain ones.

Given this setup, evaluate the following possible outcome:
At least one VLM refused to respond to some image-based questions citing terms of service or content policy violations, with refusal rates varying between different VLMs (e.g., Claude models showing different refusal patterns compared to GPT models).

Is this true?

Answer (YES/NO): YES